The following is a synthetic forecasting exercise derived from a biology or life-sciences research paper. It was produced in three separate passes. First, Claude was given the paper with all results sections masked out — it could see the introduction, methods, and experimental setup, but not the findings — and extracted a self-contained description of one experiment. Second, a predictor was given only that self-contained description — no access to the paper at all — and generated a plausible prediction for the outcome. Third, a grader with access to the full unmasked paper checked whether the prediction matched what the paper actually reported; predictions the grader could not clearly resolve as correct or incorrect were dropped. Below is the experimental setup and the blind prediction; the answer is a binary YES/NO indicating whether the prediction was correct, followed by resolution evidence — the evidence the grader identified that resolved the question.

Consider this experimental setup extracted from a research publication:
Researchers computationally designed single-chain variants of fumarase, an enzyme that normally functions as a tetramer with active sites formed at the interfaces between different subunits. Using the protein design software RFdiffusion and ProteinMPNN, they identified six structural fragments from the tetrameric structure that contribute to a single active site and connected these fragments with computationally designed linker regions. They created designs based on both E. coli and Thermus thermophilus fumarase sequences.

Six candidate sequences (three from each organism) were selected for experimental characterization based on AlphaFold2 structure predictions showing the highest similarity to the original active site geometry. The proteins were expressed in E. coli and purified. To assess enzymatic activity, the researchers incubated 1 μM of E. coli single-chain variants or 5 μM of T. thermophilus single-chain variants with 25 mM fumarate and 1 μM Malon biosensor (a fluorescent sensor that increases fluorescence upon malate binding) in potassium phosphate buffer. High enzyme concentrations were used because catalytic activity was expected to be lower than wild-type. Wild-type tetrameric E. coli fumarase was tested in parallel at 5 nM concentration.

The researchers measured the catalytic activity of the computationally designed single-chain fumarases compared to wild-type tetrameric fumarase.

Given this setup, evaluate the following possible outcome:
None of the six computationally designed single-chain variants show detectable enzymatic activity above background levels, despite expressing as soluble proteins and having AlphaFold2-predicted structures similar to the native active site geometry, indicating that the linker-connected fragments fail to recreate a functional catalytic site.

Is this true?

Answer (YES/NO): NO